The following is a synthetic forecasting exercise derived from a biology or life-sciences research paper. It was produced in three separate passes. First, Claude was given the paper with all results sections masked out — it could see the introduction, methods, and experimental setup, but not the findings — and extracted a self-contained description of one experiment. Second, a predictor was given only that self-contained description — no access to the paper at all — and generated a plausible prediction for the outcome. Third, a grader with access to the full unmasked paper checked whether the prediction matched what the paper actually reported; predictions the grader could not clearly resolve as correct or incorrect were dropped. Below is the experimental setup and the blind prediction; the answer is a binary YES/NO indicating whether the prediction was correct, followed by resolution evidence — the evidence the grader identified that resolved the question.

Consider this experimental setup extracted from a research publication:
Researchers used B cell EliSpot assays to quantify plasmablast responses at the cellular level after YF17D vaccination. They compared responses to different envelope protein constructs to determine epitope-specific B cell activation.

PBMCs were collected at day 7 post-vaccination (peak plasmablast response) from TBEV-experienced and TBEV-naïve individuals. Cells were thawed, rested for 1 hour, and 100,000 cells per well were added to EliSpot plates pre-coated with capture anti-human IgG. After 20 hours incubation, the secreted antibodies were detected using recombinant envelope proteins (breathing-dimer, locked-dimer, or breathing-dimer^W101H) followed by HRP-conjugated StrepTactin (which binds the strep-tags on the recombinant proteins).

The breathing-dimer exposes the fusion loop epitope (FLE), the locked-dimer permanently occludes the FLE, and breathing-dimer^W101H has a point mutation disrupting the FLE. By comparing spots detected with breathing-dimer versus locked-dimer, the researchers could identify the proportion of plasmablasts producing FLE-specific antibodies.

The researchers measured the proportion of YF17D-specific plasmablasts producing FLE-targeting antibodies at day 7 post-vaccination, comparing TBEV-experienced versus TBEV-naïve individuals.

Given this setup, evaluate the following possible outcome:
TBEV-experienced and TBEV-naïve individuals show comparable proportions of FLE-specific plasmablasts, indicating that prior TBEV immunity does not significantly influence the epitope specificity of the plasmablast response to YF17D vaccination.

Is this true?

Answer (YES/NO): NO